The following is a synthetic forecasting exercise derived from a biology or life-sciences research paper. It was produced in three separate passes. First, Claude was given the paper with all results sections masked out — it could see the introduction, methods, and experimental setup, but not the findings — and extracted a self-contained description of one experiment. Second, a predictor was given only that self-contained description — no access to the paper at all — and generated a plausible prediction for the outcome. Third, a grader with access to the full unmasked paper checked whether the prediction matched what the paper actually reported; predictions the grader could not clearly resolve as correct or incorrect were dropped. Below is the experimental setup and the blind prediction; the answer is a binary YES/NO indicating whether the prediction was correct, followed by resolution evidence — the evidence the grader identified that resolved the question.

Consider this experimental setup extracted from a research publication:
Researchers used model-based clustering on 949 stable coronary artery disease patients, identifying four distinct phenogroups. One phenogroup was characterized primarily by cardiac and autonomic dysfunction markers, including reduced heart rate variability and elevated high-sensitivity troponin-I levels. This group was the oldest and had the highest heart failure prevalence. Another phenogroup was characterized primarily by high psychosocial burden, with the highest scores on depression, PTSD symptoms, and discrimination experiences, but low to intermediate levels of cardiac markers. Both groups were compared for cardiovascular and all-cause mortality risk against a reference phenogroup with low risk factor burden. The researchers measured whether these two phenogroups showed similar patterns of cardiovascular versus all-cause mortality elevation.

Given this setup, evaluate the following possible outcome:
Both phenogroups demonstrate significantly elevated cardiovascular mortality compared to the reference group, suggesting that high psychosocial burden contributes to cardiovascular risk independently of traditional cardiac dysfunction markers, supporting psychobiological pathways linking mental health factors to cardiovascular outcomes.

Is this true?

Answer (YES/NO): NO